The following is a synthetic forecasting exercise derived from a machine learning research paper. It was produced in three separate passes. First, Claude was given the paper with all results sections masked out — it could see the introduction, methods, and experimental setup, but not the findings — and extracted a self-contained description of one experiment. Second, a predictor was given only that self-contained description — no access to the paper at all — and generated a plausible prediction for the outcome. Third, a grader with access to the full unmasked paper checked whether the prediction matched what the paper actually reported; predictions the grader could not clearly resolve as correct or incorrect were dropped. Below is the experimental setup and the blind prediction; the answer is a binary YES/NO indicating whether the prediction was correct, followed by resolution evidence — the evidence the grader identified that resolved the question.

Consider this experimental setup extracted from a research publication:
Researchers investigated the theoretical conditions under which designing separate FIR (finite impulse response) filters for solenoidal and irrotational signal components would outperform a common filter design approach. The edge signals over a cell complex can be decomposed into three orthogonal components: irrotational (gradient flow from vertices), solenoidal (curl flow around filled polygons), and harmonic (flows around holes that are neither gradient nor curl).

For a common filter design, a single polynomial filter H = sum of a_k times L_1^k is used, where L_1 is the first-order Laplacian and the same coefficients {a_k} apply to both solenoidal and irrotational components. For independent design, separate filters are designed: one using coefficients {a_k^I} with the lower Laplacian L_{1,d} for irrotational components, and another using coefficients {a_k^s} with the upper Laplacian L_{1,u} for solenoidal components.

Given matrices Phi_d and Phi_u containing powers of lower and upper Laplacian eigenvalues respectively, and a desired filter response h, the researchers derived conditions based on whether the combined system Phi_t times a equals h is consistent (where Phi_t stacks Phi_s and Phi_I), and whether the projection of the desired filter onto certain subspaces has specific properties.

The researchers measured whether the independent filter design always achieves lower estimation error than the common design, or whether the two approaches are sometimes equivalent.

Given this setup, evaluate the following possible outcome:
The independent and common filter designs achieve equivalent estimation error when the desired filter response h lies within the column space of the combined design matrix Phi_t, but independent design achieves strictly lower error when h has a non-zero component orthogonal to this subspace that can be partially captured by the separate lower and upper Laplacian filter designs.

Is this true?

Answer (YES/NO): NO